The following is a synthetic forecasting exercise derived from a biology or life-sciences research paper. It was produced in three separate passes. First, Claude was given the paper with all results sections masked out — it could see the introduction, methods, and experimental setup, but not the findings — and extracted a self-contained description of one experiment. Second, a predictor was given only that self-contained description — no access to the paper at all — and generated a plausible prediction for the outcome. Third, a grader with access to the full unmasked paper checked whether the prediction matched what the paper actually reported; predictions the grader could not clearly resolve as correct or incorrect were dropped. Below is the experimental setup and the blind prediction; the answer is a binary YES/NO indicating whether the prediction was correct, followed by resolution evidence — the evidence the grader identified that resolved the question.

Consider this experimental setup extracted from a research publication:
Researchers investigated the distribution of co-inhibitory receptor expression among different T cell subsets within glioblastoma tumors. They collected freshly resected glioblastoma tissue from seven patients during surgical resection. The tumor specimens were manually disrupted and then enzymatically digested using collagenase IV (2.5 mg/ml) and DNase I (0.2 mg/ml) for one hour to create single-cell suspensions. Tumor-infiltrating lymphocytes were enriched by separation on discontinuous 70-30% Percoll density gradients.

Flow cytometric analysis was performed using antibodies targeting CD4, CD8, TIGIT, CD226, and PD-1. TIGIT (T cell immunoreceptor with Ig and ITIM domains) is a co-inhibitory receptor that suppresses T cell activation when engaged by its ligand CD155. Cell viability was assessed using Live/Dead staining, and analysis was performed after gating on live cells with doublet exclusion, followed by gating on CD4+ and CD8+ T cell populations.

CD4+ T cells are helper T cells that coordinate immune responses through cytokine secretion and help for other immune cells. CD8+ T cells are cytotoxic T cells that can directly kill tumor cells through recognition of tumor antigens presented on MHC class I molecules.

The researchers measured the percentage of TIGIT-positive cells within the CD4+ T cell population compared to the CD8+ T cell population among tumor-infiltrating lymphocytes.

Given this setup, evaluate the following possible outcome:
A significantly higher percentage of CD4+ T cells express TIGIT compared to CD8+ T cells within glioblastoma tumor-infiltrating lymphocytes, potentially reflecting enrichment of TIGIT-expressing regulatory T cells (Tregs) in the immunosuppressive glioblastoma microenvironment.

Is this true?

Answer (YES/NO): NO